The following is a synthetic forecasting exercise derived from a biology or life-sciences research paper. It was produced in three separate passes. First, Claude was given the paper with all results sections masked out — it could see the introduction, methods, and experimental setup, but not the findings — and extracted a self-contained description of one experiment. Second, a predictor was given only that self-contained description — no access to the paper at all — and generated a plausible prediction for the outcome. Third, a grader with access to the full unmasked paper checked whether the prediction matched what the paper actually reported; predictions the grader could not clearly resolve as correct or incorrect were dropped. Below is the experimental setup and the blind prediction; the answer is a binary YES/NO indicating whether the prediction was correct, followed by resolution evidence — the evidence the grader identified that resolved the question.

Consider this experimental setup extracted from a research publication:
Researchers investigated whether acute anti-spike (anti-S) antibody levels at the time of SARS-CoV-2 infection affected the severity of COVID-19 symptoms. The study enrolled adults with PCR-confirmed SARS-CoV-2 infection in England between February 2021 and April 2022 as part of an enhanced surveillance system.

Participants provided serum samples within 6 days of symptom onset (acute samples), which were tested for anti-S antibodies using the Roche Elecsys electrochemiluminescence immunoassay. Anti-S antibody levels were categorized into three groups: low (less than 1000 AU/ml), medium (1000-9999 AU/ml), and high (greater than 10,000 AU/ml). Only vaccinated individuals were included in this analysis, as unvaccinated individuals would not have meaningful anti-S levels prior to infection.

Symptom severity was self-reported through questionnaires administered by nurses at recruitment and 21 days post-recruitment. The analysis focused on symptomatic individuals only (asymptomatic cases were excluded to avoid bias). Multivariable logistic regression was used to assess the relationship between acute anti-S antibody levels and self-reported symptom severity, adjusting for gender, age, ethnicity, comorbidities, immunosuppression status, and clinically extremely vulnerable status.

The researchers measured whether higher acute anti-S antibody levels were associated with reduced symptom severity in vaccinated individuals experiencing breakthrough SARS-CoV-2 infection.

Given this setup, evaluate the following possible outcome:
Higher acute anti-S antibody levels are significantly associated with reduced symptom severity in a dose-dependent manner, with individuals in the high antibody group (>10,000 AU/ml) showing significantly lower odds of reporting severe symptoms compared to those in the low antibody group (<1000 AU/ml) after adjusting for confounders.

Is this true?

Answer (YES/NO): NO